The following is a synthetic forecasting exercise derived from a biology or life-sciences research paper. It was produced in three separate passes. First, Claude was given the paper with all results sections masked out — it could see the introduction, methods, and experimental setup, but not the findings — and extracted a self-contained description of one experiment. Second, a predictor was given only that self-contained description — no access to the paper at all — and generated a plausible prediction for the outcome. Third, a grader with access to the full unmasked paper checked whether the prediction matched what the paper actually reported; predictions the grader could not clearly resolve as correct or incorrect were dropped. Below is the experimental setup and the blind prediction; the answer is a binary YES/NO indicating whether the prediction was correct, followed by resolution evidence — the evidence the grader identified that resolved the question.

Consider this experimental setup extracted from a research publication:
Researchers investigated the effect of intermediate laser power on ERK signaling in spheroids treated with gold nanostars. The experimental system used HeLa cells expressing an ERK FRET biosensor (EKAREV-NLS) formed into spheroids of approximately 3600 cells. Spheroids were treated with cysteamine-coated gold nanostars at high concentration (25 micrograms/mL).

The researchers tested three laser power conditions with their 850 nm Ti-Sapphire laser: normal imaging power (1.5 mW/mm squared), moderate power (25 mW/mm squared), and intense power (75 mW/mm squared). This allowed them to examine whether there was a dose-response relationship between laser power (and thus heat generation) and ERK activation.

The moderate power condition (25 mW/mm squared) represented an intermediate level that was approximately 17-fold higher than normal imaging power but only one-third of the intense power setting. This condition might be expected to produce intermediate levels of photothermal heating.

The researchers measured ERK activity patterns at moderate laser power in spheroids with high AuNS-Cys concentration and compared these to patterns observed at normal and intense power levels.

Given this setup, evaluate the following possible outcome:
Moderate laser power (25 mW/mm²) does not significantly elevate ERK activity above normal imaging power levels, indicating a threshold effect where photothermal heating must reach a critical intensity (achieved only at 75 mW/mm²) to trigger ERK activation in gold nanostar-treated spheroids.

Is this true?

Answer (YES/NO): NO